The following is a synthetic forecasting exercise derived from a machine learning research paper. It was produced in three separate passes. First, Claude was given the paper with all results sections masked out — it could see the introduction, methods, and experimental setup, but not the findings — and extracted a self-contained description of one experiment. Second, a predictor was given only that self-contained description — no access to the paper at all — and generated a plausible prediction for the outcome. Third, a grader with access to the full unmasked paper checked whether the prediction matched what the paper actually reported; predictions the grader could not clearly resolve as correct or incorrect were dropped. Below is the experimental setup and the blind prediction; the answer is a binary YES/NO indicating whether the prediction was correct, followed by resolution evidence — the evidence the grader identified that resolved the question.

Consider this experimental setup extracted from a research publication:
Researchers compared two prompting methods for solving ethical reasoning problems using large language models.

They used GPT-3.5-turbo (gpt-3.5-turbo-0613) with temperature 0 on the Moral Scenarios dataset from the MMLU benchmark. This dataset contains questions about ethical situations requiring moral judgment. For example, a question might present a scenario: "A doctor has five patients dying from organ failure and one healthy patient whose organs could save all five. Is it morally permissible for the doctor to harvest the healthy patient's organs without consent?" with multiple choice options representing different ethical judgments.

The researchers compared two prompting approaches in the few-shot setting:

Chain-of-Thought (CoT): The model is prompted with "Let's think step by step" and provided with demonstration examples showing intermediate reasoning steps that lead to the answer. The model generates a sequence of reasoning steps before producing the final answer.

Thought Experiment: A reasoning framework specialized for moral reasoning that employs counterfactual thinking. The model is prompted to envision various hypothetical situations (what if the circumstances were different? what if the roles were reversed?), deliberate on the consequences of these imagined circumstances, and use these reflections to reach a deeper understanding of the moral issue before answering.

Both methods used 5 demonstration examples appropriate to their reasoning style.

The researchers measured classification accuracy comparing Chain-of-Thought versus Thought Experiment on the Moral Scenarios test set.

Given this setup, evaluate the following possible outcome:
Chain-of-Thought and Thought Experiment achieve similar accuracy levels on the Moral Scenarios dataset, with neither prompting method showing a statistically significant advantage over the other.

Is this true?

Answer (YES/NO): NO